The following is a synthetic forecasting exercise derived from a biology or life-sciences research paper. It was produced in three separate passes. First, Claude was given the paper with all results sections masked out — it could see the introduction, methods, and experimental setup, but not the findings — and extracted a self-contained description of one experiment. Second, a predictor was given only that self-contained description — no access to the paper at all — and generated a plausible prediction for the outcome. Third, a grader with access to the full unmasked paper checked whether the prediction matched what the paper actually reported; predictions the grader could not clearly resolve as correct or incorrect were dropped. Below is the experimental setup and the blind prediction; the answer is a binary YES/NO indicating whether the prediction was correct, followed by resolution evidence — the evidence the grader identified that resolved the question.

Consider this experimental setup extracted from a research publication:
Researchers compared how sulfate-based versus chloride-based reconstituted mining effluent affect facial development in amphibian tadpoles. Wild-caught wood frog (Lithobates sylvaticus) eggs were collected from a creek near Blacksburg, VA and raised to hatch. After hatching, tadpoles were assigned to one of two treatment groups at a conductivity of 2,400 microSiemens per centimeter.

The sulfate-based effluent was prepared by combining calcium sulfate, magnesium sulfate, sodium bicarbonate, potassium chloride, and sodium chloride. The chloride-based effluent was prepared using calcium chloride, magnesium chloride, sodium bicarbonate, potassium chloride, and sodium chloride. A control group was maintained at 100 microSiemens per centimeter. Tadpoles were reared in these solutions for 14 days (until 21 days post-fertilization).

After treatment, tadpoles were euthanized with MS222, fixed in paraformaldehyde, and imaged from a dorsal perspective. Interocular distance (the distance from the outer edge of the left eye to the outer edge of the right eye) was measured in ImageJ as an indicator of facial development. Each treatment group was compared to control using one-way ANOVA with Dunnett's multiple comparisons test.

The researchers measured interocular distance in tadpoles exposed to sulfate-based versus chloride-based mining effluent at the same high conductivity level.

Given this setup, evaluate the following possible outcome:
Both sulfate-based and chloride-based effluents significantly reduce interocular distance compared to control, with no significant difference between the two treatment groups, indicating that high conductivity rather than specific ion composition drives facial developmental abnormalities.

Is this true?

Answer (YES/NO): NO